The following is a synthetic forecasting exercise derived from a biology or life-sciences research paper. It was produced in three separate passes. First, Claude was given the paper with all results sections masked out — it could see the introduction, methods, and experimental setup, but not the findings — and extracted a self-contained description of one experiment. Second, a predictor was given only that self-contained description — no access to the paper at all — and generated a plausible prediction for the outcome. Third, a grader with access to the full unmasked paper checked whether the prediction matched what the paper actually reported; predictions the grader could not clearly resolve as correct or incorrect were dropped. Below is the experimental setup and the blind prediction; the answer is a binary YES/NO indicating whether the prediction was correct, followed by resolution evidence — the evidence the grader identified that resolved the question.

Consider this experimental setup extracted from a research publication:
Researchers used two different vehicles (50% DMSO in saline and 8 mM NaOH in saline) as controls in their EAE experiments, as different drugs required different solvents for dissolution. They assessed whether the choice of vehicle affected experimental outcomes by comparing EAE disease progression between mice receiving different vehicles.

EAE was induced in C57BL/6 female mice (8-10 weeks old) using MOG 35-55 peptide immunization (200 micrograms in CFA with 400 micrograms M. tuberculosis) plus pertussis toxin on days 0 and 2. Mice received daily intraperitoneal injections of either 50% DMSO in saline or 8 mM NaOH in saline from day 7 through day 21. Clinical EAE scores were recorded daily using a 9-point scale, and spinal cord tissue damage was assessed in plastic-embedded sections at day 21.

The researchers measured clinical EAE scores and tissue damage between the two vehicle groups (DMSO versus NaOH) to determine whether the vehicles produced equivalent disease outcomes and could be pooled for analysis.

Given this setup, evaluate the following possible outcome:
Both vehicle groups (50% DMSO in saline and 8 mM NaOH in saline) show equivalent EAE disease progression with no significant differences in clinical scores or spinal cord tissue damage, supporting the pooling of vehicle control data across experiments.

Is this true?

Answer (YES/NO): YES